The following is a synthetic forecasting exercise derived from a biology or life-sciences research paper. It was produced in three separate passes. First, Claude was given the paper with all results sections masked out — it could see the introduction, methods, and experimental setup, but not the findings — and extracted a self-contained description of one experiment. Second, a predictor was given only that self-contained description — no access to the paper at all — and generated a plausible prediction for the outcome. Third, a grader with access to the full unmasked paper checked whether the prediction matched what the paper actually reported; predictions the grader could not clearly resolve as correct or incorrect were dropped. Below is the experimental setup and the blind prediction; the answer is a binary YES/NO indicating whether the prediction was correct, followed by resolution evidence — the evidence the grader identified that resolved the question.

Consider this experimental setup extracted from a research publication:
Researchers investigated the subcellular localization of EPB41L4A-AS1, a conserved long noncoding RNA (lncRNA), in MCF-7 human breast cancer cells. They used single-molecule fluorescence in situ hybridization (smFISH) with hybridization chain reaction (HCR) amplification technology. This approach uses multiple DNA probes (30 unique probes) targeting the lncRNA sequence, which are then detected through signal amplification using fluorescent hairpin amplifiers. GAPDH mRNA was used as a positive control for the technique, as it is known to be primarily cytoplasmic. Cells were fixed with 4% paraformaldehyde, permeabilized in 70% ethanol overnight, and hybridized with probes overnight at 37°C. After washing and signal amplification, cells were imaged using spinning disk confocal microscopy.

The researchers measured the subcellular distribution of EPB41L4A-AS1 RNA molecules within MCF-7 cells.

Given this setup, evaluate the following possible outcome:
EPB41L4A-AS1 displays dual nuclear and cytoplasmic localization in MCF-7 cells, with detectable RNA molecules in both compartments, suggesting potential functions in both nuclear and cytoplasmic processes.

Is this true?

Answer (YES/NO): YES